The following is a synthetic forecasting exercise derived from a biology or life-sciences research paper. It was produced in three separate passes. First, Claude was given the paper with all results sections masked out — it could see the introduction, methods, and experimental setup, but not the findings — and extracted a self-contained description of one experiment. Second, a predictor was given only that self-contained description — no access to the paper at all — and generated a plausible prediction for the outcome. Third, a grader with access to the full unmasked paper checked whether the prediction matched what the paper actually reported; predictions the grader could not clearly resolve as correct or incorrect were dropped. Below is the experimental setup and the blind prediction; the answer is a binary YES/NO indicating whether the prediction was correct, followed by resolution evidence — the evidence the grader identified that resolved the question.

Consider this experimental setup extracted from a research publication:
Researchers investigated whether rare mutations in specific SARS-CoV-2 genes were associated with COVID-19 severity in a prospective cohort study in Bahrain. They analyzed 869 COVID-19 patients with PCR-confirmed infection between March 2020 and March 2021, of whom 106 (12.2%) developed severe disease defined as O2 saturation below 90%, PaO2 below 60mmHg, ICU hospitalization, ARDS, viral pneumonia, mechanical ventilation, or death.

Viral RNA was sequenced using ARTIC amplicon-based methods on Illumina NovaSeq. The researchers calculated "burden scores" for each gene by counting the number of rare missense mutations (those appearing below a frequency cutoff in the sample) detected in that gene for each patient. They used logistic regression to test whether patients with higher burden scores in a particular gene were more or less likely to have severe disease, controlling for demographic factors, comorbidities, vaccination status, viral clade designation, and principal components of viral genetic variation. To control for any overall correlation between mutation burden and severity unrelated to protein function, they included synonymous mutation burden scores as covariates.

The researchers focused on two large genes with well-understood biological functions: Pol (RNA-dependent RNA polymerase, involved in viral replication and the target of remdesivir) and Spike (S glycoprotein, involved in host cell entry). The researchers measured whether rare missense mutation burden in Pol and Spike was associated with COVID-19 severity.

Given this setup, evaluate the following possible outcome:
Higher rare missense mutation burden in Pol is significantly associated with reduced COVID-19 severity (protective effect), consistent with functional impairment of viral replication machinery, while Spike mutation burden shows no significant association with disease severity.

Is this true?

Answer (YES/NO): YES